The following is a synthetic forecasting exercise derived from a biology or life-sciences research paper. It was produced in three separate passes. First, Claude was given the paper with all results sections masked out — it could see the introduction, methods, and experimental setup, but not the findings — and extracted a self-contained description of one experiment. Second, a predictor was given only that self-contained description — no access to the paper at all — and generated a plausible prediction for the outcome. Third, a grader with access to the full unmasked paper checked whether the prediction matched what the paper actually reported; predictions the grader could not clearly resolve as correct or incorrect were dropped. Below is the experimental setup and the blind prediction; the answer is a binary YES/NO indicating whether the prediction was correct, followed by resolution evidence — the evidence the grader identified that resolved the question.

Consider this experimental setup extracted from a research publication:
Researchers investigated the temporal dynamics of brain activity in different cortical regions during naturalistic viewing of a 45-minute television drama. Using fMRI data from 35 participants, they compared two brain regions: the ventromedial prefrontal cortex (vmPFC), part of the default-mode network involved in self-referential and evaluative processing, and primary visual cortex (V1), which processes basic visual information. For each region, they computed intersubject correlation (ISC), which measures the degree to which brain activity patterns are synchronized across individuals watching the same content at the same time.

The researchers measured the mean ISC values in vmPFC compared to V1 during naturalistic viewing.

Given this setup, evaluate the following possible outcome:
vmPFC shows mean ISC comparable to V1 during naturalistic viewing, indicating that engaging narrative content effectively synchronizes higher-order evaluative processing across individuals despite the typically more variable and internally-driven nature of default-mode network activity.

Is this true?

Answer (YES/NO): NO